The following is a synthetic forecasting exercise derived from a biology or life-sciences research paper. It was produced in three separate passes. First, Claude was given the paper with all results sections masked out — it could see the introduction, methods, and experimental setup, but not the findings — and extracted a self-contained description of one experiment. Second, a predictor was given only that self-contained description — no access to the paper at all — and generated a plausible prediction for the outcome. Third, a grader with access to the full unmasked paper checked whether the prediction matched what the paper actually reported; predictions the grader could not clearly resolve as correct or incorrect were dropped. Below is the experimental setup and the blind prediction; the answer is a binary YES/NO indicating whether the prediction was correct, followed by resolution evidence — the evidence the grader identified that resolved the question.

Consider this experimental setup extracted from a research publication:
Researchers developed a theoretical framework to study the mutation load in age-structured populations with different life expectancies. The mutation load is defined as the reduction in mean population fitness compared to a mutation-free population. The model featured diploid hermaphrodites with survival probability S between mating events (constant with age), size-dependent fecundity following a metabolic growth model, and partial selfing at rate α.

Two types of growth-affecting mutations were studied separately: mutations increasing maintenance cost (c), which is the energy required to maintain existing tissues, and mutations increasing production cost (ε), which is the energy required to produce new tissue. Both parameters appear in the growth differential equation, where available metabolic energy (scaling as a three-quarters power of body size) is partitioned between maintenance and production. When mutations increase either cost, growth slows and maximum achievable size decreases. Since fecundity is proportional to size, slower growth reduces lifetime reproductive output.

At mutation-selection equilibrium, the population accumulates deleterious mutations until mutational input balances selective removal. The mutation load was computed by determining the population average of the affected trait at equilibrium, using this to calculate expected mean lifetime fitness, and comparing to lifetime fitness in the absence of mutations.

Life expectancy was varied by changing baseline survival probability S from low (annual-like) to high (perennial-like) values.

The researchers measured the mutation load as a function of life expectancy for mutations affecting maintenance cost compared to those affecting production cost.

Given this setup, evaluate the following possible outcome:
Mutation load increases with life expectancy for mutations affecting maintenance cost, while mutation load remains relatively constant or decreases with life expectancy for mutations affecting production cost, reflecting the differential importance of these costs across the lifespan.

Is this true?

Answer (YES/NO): YES